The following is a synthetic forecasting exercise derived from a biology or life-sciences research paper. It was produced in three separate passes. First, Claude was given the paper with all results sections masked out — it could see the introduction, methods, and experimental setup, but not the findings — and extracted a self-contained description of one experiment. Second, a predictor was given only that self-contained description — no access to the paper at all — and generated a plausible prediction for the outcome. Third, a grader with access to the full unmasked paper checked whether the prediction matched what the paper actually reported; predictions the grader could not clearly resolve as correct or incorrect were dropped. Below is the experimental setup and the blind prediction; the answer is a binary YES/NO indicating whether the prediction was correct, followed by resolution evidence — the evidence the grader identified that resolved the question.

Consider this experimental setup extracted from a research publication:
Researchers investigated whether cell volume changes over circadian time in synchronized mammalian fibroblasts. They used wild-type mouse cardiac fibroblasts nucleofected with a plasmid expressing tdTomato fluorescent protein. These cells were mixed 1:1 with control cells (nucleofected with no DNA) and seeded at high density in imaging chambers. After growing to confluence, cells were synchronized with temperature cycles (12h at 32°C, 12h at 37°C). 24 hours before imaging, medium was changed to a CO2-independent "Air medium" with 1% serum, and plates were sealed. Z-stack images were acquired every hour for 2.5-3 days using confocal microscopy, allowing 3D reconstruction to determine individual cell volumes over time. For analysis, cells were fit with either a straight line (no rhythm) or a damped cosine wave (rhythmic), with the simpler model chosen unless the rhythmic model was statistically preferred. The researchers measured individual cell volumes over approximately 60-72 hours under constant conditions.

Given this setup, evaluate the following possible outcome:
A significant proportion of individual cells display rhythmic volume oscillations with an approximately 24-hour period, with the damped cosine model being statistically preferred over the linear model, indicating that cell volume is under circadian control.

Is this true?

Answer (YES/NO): NO